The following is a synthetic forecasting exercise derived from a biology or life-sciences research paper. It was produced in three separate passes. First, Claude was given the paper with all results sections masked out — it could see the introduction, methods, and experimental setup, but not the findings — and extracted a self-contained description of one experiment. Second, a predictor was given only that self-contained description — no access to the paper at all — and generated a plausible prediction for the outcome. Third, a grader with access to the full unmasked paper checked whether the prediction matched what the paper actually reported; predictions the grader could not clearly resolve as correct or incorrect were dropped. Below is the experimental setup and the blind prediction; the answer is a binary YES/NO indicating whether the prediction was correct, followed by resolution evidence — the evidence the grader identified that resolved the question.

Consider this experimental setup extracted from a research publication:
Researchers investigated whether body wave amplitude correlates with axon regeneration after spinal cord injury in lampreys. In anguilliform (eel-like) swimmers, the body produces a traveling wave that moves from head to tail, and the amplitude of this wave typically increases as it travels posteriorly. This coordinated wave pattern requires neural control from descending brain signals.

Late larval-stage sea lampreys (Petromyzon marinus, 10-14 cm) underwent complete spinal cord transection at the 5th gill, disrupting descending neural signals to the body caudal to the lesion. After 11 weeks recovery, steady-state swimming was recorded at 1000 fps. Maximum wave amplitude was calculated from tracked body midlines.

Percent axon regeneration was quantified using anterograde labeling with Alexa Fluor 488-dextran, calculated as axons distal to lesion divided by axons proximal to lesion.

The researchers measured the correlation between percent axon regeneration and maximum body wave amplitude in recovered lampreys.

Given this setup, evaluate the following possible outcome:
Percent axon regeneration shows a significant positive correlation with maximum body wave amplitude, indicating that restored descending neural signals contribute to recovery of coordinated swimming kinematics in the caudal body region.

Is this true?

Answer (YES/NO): NO